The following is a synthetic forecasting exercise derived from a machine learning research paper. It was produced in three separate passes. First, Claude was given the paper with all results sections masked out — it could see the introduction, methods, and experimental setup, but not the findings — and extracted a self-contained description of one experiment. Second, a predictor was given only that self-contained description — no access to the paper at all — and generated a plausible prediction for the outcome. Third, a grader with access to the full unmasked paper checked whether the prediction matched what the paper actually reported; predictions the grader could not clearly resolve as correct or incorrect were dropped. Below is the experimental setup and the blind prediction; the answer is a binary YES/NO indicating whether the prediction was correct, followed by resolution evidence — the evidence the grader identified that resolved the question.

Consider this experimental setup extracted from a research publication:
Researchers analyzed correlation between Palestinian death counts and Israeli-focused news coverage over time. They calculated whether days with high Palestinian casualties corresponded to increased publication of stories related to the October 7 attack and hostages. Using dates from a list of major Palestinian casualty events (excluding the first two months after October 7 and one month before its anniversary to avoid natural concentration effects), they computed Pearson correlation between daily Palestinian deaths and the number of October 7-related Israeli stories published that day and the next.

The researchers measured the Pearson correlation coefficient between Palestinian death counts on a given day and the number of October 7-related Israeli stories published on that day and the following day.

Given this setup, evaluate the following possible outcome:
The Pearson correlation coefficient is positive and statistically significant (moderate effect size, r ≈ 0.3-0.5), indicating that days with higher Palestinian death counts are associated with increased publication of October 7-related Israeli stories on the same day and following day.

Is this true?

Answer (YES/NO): NO